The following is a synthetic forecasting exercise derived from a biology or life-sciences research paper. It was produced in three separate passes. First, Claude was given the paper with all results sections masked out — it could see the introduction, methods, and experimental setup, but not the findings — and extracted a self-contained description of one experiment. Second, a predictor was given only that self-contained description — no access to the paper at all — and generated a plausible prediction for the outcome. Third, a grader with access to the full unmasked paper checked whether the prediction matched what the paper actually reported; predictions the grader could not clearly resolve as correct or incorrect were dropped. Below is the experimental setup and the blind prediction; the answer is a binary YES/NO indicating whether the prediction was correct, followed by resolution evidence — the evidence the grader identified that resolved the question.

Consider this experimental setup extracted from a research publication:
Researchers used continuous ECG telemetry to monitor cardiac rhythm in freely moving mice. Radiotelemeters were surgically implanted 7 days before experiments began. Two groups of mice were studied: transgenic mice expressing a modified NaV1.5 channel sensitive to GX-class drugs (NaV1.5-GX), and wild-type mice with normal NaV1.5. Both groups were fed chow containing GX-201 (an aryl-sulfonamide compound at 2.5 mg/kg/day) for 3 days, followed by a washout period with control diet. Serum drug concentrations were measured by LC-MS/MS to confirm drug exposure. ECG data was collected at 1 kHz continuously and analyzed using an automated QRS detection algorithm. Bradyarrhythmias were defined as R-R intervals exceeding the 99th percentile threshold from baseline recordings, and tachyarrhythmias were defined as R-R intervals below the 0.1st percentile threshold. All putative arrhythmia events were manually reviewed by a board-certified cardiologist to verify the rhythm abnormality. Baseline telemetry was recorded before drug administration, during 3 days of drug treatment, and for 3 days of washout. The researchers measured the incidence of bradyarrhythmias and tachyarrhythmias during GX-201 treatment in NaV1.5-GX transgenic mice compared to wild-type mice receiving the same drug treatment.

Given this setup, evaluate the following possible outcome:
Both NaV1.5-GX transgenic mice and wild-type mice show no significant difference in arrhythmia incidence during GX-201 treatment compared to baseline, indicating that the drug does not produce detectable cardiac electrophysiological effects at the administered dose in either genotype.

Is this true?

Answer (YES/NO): NO